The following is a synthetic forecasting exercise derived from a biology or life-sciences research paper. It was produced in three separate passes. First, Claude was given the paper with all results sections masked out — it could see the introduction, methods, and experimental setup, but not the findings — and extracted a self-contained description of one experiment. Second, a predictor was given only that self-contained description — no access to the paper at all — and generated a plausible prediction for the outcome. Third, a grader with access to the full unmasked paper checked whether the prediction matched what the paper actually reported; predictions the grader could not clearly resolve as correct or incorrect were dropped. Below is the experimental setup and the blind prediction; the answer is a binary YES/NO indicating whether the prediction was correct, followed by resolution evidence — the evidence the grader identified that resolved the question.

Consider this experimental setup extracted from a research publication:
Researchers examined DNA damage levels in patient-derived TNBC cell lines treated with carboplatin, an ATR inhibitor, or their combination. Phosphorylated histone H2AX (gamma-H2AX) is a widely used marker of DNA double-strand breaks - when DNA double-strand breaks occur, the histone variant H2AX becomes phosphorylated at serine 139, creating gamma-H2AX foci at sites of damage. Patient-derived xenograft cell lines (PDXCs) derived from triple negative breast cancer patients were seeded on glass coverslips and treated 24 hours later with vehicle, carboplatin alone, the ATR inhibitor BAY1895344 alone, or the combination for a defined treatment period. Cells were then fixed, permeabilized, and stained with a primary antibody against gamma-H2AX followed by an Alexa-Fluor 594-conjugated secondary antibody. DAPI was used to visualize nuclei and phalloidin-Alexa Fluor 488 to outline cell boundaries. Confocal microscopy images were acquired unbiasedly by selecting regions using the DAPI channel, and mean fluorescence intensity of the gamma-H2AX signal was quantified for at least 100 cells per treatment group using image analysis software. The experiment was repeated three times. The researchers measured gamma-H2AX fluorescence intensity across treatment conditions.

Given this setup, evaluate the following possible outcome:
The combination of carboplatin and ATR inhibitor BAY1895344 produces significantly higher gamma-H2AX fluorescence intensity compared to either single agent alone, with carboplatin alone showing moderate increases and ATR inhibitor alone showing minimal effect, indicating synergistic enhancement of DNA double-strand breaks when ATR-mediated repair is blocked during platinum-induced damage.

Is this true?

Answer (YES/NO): NO